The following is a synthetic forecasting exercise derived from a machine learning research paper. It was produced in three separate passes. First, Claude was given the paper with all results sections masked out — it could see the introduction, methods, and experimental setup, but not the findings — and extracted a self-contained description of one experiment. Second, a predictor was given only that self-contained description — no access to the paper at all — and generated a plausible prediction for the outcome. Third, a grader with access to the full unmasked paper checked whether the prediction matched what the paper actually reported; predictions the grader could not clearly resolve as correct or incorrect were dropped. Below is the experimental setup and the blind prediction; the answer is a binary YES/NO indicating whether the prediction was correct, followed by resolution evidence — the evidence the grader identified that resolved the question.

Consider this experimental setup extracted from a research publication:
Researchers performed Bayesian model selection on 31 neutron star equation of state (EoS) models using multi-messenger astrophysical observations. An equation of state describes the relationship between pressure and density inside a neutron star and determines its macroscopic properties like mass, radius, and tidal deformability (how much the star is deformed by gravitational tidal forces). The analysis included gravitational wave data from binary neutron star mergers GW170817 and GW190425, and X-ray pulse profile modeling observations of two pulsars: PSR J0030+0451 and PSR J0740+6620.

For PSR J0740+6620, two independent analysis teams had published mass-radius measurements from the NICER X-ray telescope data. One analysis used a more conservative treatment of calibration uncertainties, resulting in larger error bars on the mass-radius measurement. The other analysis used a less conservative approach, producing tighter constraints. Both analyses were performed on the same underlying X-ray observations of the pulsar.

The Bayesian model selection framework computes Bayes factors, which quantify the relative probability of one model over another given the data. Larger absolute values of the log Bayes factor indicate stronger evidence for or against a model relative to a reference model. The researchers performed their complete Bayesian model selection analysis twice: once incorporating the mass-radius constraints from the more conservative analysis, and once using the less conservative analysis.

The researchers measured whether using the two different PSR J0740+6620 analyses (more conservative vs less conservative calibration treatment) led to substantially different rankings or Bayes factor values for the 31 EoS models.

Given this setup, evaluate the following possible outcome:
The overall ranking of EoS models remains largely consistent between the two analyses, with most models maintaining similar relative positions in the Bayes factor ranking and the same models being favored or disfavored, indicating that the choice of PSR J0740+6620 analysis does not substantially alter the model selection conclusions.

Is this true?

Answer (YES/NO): YES